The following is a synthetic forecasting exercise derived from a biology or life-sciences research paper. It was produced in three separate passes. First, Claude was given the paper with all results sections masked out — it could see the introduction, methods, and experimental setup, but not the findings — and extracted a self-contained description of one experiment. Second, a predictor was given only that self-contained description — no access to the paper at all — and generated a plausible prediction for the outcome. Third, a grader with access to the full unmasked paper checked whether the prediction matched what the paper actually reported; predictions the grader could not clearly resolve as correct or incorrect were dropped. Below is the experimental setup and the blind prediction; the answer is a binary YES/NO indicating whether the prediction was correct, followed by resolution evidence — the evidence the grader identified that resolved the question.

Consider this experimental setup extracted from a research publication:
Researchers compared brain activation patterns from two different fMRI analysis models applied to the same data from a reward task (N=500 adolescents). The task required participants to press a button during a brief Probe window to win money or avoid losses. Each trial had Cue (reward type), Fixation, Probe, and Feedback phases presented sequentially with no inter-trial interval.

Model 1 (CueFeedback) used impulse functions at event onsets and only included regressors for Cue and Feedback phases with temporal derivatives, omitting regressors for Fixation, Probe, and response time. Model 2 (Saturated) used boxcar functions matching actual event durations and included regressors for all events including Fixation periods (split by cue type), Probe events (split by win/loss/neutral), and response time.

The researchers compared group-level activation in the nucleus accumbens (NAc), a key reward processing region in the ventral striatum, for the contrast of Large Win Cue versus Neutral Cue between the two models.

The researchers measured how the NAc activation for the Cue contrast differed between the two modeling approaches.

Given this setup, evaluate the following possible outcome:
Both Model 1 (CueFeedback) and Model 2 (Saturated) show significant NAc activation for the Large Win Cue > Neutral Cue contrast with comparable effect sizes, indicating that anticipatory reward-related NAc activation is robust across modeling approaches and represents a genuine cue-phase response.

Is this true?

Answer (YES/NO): NO